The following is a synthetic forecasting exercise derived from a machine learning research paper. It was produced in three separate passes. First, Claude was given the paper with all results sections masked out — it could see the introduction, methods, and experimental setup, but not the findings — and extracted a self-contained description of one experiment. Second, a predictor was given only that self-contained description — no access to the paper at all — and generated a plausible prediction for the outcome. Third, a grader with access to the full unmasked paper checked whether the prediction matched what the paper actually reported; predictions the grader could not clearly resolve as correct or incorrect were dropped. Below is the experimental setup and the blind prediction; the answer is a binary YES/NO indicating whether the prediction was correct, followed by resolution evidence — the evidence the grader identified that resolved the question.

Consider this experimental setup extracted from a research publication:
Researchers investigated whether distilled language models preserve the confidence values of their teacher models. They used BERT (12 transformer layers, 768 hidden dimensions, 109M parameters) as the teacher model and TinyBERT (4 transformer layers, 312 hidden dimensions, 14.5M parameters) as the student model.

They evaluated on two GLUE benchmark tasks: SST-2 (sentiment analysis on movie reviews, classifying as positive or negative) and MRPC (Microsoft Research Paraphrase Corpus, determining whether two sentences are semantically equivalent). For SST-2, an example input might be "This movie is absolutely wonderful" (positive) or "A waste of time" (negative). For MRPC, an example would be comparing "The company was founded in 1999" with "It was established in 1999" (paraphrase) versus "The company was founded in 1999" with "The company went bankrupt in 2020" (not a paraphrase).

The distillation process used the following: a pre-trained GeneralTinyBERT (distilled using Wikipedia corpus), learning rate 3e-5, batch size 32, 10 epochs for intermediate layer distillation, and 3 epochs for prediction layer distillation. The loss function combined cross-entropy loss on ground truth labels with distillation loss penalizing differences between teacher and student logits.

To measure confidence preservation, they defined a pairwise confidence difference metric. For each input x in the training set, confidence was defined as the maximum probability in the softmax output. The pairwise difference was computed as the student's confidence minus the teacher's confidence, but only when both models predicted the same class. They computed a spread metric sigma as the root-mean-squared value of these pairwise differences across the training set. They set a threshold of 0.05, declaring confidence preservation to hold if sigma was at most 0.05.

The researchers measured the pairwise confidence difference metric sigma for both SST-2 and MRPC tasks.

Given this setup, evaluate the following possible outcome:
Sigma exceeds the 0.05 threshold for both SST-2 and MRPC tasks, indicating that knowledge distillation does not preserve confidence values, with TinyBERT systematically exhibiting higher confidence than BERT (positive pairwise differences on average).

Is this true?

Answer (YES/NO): NO